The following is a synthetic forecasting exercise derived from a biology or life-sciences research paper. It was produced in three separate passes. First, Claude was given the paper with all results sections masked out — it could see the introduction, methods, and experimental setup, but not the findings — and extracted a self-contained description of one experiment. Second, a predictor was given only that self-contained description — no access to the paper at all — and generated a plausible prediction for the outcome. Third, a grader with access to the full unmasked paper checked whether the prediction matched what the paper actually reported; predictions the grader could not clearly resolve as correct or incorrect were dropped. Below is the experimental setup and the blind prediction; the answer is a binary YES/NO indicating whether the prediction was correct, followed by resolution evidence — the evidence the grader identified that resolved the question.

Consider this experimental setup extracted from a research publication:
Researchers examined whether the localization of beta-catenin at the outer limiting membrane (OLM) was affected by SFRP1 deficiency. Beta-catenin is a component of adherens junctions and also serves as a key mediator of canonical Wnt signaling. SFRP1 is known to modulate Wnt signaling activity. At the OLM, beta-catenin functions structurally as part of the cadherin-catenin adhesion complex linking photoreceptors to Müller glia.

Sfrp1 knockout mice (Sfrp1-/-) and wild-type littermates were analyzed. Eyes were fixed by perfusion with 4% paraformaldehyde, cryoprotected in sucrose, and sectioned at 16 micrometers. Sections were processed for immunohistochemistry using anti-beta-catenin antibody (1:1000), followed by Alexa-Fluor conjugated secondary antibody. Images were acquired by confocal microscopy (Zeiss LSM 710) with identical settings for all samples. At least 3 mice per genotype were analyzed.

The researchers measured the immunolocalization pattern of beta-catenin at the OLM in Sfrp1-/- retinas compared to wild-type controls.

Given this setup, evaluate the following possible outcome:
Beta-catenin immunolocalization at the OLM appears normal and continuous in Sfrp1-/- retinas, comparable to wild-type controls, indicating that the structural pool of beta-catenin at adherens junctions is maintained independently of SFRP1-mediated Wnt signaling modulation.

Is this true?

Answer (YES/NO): NO